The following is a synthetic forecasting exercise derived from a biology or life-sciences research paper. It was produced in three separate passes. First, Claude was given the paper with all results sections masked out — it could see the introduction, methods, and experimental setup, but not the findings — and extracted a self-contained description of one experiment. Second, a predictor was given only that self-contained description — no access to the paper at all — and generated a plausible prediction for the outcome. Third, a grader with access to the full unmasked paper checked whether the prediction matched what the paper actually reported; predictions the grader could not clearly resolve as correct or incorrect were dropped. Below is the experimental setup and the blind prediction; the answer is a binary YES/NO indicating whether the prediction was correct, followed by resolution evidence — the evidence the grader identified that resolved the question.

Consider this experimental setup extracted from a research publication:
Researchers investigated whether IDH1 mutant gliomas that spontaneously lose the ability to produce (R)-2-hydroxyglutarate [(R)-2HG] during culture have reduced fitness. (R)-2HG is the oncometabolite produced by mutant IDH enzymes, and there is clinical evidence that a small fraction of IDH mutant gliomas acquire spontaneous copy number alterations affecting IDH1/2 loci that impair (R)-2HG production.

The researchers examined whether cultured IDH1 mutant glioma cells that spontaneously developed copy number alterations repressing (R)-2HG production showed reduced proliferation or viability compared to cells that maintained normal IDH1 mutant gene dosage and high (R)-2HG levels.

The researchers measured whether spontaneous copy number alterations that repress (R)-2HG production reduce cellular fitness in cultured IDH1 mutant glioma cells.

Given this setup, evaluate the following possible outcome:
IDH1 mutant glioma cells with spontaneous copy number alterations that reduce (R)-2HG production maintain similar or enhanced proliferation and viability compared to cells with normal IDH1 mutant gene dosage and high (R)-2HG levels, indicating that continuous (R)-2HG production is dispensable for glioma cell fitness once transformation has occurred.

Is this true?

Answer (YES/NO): YES